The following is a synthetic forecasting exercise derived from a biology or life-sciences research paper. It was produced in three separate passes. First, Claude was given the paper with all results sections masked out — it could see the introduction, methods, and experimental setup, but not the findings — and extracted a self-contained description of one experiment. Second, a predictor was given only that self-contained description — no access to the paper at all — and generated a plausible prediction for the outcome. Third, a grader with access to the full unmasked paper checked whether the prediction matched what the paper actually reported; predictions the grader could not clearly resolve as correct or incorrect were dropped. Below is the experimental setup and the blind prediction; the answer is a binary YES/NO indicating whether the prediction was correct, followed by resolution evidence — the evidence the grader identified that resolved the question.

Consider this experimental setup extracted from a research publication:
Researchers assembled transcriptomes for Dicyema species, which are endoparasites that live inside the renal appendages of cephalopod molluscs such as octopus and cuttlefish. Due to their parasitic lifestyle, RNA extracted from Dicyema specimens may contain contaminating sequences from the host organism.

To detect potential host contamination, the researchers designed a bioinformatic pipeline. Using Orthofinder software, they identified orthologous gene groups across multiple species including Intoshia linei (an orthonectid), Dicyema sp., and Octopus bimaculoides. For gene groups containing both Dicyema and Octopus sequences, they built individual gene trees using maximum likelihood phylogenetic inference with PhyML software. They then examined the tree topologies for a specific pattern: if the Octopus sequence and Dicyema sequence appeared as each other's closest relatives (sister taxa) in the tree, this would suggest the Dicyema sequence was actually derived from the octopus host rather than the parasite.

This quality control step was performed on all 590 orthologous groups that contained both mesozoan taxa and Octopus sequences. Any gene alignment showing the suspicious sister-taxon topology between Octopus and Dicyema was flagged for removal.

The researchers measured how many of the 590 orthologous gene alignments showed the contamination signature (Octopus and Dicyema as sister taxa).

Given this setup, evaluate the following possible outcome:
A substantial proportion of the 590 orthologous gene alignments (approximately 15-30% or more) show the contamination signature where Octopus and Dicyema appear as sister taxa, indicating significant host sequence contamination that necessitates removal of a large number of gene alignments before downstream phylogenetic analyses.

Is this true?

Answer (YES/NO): NO